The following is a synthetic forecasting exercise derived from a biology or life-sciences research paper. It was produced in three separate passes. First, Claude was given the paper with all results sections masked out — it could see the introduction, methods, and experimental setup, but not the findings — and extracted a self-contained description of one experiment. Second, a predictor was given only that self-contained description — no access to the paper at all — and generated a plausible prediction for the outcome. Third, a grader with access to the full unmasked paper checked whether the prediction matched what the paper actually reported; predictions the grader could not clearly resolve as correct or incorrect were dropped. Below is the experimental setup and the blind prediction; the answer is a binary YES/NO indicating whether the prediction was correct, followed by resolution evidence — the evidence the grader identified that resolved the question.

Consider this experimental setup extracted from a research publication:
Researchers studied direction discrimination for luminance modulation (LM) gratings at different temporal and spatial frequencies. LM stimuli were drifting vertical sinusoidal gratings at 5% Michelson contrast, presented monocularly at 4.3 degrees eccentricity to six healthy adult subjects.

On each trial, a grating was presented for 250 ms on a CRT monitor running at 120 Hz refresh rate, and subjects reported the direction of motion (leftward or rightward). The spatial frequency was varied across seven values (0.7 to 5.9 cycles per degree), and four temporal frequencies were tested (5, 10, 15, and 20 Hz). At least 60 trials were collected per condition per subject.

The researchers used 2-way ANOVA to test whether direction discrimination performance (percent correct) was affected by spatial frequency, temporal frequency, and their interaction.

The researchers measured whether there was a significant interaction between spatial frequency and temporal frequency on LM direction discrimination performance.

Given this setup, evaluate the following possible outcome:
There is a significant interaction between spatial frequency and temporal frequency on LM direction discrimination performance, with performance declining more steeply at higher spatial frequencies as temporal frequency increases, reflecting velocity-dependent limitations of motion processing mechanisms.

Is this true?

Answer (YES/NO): YES